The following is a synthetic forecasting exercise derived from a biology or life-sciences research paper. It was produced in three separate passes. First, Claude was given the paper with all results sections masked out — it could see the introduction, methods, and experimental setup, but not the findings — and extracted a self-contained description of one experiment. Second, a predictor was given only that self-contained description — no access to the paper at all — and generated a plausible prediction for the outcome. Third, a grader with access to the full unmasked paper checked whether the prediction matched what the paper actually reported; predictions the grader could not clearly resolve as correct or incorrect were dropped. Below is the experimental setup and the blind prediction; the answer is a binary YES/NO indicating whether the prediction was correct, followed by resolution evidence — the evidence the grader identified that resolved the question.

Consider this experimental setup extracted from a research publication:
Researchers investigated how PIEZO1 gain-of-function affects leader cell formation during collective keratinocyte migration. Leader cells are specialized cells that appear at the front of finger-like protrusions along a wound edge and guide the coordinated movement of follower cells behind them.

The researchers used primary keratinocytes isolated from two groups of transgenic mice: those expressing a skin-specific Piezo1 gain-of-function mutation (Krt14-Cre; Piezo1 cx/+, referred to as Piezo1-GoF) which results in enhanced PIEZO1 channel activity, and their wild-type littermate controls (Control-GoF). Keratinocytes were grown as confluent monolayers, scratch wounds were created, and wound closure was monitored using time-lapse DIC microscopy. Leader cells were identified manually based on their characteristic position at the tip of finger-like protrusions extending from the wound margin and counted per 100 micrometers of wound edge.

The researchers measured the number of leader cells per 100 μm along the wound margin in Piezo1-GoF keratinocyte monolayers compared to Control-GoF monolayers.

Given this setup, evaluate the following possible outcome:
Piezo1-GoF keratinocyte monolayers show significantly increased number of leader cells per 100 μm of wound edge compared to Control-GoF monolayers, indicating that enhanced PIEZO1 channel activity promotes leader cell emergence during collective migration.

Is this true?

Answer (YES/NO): NO